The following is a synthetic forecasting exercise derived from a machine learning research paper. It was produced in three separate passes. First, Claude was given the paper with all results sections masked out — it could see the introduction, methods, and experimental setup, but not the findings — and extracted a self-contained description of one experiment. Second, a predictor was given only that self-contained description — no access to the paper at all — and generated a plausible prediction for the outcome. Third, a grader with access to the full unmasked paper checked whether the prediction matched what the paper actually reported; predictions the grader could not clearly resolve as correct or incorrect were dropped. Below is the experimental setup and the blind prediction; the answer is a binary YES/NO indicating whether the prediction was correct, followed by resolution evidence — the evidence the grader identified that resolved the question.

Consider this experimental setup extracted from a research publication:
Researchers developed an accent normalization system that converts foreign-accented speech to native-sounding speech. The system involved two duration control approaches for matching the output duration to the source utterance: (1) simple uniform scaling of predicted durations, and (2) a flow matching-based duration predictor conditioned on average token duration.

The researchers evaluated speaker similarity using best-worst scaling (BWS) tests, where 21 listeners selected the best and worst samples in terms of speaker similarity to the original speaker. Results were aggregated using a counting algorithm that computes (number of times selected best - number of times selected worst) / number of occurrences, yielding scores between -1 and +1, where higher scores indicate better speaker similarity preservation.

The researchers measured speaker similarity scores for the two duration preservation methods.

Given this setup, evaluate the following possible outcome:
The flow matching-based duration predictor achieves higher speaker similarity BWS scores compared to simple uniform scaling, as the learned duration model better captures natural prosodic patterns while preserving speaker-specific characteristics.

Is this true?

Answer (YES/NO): NO